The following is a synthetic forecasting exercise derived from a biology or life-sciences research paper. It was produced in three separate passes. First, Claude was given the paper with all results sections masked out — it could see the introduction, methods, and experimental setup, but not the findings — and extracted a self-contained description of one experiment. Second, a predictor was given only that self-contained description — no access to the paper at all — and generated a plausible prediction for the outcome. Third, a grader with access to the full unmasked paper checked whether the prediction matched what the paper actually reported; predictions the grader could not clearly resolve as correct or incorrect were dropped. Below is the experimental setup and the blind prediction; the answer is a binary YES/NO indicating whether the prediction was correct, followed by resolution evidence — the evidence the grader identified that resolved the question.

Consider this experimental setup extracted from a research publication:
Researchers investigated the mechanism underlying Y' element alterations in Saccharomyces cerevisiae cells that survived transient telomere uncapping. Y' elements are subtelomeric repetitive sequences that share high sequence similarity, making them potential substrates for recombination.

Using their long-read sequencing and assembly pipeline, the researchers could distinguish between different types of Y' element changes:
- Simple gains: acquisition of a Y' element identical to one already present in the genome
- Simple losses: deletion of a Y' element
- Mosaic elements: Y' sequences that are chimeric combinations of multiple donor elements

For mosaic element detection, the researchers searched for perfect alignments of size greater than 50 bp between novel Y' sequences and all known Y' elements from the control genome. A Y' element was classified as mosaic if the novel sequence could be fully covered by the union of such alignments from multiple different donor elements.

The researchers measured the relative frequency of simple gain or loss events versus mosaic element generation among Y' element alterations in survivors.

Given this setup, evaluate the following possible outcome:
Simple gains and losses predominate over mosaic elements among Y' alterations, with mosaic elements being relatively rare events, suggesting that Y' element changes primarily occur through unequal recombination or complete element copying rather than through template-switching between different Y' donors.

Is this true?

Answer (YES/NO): NO